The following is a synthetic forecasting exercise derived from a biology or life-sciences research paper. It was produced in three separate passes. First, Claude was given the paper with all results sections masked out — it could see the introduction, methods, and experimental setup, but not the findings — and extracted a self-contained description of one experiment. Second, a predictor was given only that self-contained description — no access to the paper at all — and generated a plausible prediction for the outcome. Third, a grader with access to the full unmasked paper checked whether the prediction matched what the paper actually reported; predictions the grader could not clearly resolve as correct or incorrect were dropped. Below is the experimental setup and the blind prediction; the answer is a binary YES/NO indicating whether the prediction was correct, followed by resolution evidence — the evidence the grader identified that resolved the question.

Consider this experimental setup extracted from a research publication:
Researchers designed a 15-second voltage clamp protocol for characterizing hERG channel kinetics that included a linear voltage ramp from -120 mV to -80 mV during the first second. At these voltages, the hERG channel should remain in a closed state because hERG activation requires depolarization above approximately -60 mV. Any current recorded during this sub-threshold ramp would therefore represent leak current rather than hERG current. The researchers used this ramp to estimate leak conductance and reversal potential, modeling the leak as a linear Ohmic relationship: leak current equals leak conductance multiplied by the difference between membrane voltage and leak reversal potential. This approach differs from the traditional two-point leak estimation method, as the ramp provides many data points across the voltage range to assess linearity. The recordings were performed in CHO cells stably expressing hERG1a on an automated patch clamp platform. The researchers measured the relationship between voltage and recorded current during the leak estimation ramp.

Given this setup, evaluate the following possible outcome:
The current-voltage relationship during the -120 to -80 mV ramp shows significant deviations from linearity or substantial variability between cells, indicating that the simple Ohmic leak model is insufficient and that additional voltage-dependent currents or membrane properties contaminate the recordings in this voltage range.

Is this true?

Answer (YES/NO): NO